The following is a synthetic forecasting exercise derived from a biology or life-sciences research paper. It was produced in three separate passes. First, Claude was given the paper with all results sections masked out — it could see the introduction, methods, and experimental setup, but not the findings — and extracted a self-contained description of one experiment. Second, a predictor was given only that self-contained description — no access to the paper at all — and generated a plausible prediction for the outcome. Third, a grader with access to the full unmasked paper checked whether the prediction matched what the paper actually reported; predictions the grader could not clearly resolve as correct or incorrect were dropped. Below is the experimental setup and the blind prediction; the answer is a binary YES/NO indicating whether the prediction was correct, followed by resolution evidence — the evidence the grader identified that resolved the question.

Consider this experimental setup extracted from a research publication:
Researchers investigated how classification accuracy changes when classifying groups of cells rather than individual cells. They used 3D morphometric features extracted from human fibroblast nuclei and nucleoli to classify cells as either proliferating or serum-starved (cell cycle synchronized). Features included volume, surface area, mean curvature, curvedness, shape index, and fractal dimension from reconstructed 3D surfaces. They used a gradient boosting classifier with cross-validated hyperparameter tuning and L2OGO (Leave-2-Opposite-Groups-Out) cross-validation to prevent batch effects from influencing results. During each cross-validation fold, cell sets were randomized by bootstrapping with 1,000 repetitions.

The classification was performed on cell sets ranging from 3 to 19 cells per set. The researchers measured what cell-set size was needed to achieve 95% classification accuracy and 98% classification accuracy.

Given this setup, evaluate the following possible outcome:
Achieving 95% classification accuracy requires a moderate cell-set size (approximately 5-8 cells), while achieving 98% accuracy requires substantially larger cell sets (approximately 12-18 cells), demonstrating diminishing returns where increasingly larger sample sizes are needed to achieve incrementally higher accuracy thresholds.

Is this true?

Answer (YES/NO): NO